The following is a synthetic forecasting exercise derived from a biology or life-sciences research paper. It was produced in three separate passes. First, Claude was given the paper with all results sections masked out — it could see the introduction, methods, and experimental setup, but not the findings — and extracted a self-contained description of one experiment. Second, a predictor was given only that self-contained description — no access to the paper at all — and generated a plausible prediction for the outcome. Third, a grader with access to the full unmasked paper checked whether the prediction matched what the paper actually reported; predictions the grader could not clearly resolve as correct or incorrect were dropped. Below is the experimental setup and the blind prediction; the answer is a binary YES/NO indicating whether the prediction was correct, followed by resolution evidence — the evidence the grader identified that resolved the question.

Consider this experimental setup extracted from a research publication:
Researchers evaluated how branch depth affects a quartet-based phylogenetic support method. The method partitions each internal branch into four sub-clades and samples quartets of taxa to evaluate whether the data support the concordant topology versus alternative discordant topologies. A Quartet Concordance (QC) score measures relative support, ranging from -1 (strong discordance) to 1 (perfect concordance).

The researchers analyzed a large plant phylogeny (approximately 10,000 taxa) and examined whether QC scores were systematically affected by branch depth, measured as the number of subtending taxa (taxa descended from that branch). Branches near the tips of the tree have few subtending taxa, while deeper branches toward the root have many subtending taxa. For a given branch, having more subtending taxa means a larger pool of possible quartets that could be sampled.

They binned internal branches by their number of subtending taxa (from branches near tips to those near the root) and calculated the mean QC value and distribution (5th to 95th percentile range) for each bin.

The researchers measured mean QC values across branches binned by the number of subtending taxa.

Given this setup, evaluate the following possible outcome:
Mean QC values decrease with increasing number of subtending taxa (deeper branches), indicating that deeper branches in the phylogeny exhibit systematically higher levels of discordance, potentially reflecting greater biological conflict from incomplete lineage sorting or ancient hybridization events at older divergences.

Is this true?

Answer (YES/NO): NO